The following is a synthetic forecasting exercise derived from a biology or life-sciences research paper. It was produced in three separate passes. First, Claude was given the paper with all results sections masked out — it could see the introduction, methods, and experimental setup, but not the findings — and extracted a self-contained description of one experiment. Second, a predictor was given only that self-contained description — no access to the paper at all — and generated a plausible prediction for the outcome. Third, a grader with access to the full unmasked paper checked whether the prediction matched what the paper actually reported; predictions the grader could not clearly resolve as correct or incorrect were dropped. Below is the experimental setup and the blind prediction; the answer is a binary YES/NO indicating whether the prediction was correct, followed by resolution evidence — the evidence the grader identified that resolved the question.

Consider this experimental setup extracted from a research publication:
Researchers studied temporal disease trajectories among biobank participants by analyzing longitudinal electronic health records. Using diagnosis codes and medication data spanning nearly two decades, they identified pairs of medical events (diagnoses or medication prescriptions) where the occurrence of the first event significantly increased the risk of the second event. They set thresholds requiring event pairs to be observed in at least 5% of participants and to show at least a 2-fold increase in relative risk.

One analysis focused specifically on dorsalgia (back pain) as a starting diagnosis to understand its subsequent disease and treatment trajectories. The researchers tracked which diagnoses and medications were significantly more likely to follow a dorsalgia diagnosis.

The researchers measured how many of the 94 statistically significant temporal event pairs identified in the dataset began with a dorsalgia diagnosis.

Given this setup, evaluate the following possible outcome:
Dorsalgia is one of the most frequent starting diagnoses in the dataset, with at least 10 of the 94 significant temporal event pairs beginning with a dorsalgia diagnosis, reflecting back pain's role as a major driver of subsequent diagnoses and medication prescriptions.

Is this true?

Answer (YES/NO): YES